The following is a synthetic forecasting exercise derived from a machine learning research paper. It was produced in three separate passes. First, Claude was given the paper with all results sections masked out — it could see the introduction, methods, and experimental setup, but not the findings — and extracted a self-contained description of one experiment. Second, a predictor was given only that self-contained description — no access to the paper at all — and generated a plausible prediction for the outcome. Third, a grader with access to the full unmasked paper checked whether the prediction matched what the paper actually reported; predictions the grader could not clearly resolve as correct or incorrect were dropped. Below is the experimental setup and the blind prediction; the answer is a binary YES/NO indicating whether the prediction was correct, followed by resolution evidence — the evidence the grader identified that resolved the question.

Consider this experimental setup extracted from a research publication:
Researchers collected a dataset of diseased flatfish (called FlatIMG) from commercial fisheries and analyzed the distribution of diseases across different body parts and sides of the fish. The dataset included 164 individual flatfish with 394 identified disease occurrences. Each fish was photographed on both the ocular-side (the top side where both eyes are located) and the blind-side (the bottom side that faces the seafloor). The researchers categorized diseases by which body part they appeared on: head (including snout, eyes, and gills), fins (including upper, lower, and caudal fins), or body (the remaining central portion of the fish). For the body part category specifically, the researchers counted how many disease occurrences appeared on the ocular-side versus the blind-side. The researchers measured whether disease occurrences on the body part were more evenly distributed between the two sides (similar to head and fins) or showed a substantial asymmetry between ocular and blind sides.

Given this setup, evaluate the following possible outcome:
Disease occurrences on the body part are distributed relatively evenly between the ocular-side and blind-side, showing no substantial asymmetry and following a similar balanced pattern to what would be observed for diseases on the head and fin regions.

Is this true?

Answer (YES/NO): NO